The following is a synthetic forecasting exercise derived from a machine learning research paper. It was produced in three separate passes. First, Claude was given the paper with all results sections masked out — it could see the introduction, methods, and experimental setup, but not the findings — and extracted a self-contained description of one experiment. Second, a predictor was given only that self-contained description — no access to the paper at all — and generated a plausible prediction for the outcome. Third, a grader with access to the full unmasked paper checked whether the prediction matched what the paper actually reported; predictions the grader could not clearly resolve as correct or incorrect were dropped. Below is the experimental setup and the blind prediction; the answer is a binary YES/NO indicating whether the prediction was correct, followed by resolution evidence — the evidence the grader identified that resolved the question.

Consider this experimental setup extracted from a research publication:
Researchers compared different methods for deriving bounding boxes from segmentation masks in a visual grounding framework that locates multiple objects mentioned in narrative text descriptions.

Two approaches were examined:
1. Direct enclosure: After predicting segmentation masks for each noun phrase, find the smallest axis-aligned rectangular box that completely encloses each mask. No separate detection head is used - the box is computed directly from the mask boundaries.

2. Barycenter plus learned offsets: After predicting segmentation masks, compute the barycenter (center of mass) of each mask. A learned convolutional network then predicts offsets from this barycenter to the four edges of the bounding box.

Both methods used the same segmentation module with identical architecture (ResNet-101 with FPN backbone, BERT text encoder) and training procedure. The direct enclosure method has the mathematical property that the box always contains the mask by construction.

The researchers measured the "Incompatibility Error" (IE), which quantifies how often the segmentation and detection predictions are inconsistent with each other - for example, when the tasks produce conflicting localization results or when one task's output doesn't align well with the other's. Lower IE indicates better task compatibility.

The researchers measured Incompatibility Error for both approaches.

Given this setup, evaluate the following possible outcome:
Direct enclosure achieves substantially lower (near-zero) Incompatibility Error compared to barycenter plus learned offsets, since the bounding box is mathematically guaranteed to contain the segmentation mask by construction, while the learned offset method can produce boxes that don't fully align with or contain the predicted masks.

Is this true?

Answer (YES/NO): NO